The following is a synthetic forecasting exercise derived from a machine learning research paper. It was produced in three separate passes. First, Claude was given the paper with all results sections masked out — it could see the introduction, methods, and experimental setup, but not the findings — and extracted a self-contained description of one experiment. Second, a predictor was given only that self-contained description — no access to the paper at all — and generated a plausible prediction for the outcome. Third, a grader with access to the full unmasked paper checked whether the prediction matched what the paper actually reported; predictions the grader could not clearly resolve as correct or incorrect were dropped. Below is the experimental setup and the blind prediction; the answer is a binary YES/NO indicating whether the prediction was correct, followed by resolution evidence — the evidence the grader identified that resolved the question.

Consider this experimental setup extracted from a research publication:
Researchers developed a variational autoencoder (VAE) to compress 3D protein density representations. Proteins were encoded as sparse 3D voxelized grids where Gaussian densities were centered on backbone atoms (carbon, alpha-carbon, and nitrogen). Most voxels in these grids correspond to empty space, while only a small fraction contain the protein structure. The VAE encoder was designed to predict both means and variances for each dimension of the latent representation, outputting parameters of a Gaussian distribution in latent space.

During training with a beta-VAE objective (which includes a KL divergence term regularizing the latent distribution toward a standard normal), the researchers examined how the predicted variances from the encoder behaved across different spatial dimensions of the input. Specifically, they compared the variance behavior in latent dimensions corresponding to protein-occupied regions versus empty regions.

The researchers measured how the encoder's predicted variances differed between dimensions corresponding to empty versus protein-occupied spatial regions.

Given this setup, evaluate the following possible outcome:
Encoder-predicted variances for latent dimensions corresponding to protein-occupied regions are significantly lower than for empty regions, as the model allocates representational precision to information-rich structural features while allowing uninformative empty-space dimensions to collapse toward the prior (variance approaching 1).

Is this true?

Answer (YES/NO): YES